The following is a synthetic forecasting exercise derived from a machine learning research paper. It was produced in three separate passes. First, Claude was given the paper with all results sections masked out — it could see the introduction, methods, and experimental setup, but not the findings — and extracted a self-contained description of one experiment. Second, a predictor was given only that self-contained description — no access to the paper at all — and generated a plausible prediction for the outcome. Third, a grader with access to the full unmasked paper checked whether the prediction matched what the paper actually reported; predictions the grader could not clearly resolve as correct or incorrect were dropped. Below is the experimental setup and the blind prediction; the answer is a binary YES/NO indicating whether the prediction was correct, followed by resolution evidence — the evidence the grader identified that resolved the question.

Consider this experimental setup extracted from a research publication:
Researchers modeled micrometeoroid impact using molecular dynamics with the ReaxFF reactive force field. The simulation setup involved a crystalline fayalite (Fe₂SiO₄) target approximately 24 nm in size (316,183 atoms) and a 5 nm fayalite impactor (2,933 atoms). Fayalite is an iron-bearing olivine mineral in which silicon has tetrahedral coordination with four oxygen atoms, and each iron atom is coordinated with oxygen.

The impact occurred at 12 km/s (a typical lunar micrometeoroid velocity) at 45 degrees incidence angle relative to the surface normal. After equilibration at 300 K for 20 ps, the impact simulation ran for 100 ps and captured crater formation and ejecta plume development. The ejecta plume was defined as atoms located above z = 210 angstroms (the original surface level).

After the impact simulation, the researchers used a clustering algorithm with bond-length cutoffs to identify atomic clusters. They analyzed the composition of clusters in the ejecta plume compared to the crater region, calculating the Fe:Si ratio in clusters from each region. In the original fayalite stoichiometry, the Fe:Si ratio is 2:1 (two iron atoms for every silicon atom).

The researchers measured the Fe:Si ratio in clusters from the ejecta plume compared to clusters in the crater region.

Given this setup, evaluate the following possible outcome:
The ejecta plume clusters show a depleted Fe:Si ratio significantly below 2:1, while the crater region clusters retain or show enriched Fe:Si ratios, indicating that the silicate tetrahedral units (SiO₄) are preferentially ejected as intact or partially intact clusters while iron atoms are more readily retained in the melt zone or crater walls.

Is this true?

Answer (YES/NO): NO